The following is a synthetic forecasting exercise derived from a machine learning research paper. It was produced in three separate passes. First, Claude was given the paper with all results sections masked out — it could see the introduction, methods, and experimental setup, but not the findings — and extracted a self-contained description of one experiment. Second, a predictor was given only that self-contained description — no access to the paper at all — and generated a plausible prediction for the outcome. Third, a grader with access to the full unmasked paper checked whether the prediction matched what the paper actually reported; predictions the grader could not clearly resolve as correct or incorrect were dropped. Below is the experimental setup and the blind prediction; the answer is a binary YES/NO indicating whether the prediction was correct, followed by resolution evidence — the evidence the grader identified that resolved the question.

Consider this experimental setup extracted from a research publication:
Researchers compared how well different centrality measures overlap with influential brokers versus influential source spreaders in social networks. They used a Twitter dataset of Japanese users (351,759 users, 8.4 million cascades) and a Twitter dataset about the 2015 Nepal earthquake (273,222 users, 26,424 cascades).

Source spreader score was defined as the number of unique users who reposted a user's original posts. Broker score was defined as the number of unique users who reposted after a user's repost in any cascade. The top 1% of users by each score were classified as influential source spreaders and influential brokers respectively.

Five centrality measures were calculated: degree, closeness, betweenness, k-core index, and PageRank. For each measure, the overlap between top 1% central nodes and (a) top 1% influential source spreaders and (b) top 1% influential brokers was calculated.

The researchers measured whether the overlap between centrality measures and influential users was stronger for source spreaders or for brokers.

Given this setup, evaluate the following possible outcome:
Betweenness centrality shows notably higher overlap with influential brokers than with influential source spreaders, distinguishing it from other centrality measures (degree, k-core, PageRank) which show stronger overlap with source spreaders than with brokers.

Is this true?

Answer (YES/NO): NO